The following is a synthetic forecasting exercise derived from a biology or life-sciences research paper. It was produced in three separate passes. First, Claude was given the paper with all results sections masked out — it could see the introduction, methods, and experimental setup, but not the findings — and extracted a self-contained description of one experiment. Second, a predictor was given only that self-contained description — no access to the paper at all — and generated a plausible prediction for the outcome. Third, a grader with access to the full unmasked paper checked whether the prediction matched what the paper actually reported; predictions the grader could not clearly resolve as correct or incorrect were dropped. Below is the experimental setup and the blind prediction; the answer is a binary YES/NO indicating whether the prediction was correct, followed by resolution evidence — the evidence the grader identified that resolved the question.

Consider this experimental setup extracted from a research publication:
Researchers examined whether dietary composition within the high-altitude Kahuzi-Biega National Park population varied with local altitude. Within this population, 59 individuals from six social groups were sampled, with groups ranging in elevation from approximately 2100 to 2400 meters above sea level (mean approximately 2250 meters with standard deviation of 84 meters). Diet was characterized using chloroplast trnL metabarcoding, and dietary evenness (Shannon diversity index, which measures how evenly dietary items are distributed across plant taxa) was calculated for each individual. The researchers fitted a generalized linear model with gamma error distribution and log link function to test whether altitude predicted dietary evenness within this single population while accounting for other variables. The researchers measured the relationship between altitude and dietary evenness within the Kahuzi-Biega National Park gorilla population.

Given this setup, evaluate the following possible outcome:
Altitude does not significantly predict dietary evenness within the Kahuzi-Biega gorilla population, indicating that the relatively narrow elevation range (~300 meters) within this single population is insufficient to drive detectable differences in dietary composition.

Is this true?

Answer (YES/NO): NO